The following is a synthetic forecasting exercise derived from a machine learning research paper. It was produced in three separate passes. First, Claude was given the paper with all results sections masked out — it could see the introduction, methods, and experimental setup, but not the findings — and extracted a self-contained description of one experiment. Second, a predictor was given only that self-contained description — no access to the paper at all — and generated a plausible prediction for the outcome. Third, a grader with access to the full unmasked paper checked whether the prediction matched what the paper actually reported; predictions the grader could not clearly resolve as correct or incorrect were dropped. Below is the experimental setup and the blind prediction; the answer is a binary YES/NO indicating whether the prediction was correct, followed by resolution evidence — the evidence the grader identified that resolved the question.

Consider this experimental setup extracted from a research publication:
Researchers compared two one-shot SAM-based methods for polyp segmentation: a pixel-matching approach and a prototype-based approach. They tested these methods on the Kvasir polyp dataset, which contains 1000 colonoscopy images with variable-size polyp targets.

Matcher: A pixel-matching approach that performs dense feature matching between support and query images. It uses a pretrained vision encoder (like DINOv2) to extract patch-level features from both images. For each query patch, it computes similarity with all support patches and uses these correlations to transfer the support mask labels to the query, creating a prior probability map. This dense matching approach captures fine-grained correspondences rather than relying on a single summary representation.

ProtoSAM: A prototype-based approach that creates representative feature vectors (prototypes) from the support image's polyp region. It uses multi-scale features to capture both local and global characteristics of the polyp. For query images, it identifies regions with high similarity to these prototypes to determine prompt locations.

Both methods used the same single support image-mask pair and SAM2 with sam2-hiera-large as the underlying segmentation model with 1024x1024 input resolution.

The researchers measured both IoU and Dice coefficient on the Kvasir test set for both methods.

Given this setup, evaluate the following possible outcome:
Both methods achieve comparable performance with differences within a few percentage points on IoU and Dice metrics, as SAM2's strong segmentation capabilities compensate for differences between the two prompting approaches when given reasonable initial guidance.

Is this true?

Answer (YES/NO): YES